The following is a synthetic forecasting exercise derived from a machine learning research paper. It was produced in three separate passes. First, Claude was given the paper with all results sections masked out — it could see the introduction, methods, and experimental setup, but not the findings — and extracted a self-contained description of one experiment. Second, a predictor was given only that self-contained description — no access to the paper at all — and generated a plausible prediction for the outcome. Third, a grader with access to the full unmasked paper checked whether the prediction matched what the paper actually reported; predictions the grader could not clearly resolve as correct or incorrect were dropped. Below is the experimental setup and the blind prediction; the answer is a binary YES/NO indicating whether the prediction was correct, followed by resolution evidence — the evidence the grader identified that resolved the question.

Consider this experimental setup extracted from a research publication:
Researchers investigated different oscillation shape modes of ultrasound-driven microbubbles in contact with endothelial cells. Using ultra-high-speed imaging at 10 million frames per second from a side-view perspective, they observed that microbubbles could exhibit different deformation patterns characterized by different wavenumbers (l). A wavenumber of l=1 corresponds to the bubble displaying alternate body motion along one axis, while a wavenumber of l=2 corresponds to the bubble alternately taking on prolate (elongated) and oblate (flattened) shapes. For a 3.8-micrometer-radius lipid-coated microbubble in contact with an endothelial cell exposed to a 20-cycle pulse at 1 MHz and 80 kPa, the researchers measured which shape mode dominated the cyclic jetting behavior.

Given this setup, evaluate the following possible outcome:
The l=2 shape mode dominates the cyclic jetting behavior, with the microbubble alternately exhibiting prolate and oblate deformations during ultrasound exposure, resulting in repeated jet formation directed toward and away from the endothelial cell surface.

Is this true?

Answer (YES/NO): YES